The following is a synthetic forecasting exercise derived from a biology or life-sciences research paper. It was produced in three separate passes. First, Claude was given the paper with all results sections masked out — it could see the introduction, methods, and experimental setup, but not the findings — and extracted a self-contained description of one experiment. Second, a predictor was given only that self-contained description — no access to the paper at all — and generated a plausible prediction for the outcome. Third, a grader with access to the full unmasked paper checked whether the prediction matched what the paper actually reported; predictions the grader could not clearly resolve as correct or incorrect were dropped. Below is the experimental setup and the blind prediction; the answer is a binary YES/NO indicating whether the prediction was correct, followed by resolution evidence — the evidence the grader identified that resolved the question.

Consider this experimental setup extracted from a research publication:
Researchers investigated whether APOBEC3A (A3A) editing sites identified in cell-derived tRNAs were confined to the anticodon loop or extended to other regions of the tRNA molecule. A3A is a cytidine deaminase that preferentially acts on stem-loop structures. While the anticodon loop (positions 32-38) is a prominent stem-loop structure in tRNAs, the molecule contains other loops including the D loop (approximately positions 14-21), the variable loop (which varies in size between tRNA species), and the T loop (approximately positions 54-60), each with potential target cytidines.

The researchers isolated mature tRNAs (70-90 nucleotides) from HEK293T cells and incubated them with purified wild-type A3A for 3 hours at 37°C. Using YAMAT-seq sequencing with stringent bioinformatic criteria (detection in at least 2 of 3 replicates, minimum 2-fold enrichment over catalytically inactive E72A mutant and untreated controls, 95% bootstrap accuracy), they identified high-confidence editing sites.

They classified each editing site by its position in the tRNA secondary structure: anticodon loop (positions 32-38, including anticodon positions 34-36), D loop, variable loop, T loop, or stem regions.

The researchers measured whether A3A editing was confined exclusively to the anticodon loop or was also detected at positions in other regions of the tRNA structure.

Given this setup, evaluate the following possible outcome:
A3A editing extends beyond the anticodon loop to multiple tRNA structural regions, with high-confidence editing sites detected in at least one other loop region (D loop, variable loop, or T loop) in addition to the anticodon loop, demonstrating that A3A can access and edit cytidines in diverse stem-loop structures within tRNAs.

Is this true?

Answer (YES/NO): YES